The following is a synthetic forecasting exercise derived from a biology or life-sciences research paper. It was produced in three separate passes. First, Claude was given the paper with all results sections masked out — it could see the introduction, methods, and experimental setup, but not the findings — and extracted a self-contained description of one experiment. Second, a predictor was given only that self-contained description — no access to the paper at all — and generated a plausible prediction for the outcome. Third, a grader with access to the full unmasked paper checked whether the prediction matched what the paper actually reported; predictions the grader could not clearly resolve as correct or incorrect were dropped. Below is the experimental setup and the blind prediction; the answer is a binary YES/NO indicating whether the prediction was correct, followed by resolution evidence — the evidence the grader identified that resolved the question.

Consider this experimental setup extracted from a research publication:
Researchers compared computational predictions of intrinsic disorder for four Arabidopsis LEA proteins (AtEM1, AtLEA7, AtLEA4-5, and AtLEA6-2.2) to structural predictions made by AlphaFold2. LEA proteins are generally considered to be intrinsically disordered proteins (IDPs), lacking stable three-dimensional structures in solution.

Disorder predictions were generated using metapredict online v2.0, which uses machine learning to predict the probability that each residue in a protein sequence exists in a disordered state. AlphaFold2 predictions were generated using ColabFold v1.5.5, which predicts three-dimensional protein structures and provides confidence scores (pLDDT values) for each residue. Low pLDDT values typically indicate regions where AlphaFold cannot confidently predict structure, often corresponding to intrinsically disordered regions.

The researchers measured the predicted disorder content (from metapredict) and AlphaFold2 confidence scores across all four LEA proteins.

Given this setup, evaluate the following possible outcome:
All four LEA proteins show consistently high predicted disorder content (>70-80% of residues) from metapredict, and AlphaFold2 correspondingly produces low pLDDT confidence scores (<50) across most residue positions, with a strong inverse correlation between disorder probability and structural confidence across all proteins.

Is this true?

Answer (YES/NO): NO